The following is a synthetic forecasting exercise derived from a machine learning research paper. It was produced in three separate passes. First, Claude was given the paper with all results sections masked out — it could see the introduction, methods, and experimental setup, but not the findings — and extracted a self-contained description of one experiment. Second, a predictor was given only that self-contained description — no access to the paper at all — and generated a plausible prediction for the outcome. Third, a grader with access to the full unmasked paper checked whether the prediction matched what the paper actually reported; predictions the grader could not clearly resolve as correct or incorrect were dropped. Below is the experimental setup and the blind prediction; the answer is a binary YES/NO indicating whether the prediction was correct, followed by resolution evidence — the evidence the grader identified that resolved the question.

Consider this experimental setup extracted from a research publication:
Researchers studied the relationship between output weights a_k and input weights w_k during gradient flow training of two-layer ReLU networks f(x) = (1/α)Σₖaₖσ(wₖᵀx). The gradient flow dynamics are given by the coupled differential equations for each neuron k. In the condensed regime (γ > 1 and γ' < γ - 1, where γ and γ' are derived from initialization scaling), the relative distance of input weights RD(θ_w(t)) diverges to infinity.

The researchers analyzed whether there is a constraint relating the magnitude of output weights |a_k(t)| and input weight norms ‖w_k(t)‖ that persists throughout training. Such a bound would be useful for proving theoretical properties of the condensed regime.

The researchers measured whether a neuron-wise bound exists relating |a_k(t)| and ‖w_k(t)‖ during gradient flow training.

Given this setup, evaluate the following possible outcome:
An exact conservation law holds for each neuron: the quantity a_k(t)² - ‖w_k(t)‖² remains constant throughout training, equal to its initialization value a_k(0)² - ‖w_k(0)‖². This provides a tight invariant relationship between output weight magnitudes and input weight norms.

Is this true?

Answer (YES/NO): NO